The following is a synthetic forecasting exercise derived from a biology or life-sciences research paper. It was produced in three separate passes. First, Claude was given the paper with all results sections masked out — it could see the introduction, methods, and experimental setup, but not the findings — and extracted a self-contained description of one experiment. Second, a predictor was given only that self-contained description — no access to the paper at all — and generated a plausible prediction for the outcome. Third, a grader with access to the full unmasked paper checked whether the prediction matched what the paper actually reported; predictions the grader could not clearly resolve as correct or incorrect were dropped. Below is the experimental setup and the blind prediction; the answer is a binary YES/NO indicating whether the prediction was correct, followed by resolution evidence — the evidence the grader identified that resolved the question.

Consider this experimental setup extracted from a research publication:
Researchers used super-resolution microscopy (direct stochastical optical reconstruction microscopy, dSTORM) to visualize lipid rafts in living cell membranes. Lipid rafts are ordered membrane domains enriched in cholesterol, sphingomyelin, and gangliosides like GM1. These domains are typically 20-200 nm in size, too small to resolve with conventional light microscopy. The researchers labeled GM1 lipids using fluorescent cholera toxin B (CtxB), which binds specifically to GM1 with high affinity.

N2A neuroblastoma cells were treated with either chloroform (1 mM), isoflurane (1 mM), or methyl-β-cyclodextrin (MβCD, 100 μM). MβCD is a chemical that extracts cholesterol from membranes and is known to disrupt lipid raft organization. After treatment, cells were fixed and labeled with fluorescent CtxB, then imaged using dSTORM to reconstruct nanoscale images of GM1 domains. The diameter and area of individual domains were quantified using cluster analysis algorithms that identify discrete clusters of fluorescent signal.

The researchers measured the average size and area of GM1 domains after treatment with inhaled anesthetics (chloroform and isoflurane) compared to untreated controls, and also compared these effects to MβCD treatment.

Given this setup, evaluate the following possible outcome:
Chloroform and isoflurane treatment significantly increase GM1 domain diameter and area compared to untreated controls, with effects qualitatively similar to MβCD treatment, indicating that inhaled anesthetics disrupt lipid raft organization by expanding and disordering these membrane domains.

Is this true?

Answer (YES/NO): NO